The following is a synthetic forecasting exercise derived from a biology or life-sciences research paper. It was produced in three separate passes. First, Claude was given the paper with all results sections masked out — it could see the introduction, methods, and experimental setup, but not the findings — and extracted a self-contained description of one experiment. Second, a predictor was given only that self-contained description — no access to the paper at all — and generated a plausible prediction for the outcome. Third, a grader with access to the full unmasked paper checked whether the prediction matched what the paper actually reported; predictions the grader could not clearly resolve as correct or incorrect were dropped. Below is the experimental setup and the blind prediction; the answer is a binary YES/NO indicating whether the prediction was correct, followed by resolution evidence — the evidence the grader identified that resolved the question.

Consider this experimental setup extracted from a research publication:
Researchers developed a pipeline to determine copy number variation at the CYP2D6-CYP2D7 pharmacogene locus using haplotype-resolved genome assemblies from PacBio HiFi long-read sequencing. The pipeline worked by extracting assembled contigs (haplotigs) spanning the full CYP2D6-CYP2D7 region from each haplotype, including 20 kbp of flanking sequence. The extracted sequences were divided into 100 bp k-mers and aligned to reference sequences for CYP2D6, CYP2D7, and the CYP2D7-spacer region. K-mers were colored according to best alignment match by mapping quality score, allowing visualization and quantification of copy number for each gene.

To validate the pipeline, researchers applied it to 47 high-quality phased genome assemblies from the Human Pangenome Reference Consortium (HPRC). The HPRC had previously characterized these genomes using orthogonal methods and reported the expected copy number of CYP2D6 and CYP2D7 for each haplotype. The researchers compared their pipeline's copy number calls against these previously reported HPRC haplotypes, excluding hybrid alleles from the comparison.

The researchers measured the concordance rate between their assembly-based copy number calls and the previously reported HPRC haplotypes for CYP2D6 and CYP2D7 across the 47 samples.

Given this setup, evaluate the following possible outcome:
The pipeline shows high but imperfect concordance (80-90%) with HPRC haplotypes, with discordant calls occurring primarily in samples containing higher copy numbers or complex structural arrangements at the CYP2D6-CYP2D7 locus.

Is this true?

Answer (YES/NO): NO